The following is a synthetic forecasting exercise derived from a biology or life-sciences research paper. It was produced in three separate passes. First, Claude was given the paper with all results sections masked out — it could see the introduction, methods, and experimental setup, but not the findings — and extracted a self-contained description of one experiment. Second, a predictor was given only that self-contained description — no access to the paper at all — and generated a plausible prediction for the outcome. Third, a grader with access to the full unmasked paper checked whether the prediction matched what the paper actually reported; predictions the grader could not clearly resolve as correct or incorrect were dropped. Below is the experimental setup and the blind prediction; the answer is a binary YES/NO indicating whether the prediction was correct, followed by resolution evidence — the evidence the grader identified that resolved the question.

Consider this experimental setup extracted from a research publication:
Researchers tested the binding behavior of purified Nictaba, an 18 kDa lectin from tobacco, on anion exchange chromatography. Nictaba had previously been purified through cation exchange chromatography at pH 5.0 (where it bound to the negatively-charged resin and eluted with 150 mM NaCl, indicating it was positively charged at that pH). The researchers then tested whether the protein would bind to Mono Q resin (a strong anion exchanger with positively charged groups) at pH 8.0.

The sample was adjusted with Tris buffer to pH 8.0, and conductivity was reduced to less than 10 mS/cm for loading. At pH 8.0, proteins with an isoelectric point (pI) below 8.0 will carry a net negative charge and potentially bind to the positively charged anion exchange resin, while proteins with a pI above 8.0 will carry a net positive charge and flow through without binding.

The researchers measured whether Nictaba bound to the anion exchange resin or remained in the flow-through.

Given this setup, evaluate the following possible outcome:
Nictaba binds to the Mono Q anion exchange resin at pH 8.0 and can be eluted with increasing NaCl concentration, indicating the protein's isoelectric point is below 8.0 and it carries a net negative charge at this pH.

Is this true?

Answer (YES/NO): NO